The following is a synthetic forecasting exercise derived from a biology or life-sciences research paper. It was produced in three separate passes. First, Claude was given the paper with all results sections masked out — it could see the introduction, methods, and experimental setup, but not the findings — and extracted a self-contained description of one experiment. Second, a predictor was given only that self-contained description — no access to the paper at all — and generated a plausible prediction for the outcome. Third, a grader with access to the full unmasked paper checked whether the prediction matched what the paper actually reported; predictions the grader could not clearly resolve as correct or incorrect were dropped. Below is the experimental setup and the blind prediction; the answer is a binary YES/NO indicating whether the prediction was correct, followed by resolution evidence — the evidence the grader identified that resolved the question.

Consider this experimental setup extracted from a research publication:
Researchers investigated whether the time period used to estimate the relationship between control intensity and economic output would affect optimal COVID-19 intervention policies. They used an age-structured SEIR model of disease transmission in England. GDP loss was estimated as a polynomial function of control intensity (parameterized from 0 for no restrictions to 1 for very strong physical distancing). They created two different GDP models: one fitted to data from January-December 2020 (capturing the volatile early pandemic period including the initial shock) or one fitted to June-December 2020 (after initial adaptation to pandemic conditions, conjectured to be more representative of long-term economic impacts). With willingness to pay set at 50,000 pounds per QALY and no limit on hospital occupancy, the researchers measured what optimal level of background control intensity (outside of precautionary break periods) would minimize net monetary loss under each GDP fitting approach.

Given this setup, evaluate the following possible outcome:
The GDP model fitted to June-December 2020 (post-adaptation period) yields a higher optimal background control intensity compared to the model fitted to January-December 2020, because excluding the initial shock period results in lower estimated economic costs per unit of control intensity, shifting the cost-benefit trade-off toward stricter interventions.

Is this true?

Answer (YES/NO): YES